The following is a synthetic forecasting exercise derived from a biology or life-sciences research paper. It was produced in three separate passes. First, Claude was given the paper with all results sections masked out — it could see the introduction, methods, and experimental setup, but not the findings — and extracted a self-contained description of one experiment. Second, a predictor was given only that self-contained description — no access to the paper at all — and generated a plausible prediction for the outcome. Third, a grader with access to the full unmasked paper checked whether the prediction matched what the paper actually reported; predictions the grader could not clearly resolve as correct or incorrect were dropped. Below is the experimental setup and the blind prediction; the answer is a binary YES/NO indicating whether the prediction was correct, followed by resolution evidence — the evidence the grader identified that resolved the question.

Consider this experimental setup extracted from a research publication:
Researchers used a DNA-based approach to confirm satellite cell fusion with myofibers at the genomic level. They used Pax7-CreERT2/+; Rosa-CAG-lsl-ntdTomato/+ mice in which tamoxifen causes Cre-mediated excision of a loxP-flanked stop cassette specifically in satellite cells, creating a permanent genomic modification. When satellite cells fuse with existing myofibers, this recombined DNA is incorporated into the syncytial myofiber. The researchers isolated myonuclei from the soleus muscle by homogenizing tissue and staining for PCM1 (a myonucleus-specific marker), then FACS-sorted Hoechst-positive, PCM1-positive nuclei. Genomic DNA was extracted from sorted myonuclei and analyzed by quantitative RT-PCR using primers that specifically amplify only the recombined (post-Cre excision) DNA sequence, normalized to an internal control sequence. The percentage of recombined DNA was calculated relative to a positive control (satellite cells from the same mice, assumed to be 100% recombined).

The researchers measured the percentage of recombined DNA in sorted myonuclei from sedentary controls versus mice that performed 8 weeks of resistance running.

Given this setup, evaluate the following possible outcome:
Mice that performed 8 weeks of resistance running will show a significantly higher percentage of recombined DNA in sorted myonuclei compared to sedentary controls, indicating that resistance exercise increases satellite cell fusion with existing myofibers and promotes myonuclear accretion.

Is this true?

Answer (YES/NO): YES